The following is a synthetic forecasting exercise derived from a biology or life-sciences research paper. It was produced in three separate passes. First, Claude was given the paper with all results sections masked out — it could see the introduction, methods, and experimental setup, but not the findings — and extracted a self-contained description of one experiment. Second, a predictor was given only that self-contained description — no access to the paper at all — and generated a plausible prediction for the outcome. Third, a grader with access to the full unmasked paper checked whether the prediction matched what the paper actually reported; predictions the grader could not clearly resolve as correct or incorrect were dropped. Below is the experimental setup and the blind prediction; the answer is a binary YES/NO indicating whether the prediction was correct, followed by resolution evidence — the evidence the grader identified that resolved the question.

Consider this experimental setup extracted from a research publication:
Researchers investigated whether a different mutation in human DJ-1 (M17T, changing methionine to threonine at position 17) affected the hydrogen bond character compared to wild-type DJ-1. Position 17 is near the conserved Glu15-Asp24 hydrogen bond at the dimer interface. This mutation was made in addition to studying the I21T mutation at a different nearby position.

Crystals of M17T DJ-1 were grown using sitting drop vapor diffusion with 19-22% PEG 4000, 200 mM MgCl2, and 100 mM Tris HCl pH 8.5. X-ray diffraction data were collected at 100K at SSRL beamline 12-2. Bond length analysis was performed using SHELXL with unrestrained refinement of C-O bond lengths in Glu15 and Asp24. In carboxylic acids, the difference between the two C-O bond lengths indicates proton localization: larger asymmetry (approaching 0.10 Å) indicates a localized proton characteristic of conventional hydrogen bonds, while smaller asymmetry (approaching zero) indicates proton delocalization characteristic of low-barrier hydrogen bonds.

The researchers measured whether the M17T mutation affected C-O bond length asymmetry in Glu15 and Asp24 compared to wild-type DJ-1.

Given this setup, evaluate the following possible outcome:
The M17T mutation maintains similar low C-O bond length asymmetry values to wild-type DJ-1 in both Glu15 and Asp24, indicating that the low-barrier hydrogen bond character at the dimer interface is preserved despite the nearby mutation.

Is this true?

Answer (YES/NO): NO